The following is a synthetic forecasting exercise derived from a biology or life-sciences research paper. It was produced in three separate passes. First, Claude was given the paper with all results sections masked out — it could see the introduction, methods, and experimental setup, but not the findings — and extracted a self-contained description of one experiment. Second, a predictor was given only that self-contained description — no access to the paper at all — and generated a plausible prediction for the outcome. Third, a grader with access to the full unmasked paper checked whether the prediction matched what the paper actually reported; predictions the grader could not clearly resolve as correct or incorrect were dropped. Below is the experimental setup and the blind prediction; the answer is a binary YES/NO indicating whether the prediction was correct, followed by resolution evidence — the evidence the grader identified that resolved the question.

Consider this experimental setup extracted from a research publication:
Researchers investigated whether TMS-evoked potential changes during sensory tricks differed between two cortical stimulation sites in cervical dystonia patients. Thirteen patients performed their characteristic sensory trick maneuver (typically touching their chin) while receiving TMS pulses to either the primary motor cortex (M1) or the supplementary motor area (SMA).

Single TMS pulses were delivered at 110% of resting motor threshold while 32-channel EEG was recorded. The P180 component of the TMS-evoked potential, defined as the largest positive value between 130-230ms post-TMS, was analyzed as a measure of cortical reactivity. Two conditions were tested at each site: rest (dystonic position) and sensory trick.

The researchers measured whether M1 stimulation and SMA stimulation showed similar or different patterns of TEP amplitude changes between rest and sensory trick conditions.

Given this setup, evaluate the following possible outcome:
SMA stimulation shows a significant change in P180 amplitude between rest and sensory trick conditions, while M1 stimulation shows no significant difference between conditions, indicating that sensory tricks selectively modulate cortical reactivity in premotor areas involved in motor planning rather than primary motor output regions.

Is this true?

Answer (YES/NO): NO